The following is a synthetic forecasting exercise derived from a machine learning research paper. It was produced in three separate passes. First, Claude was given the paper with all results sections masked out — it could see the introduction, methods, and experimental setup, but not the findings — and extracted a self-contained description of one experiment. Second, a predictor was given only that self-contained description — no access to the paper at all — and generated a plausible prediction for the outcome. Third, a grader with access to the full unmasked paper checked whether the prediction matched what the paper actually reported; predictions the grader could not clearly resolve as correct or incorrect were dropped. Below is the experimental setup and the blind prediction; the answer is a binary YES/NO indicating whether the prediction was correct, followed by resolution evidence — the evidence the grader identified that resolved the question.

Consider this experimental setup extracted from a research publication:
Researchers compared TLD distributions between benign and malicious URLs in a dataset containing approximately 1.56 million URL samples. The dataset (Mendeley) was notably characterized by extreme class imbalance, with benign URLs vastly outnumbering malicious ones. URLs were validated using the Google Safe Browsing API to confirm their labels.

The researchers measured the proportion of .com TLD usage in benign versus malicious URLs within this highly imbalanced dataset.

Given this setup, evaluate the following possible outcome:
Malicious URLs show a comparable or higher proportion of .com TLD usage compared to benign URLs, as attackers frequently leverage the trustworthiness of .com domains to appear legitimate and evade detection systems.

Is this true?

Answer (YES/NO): YES